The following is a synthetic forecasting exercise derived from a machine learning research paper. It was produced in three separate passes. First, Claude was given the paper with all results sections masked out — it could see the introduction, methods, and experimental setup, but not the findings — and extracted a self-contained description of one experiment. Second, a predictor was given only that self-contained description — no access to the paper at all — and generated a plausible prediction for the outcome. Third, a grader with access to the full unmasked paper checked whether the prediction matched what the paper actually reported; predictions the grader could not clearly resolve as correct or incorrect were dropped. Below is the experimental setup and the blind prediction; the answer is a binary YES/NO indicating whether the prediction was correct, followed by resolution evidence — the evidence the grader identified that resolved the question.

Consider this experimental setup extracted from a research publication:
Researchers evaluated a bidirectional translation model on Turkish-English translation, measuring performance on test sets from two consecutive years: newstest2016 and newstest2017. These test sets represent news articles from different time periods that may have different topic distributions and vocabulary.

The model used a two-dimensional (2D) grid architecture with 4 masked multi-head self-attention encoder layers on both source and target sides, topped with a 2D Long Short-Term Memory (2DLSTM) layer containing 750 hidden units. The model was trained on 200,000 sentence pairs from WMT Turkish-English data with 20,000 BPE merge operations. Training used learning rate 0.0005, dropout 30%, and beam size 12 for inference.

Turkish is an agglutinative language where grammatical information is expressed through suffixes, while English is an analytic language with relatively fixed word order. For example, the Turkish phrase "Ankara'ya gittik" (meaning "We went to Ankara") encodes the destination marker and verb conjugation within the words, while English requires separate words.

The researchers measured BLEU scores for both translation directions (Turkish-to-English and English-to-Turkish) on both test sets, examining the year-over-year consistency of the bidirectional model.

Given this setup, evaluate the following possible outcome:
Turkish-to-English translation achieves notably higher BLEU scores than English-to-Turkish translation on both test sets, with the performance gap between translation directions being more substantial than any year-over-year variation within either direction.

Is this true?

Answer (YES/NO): YES